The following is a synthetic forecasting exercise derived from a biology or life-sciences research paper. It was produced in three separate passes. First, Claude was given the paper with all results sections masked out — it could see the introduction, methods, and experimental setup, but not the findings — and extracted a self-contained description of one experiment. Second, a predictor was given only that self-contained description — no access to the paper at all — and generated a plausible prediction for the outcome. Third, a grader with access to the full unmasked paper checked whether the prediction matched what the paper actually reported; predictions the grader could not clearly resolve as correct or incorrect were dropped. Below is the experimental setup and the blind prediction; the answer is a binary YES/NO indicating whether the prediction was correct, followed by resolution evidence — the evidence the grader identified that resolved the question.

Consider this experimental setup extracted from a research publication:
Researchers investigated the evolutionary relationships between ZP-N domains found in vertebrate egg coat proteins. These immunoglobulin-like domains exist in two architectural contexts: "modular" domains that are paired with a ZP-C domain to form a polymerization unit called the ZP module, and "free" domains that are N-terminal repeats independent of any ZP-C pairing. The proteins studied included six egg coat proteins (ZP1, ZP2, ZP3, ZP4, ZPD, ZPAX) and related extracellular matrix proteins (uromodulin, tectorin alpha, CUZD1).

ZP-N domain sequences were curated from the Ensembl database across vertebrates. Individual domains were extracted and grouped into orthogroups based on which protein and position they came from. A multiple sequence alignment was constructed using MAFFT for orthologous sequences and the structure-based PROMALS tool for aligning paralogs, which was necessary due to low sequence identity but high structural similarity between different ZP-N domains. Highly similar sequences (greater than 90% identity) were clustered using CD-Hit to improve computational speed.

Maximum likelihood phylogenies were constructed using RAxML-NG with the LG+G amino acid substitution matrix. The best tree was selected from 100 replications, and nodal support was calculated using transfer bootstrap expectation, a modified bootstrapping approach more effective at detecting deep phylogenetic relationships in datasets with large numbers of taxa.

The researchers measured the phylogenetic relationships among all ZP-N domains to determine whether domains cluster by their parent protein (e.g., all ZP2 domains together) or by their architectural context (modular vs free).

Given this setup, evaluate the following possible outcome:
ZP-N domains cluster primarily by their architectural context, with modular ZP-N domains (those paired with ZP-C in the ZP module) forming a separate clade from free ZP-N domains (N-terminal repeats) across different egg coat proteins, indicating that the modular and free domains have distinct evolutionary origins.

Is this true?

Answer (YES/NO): YES